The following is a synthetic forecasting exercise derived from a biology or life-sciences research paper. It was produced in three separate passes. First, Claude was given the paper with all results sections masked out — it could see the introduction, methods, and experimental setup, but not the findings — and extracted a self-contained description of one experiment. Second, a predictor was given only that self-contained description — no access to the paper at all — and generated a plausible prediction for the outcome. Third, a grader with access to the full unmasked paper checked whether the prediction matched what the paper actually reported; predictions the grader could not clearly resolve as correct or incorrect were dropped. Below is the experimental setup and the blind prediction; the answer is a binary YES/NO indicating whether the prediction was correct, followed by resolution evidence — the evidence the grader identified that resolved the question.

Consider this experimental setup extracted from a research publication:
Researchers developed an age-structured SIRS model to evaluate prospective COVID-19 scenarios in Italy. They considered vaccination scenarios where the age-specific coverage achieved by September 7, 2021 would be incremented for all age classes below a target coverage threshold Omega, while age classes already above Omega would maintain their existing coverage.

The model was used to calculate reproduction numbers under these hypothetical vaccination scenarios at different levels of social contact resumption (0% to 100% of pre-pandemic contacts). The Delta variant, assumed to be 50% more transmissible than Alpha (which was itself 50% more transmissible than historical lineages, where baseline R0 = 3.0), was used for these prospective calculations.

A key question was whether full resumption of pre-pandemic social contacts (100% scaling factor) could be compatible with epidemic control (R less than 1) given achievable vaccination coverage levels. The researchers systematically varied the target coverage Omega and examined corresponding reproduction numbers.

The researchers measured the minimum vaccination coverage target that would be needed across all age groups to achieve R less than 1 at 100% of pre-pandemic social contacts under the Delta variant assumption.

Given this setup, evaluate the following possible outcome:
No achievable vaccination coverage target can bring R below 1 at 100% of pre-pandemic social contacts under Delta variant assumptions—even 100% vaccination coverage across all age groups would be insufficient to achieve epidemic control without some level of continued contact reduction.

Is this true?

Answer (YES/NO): NO